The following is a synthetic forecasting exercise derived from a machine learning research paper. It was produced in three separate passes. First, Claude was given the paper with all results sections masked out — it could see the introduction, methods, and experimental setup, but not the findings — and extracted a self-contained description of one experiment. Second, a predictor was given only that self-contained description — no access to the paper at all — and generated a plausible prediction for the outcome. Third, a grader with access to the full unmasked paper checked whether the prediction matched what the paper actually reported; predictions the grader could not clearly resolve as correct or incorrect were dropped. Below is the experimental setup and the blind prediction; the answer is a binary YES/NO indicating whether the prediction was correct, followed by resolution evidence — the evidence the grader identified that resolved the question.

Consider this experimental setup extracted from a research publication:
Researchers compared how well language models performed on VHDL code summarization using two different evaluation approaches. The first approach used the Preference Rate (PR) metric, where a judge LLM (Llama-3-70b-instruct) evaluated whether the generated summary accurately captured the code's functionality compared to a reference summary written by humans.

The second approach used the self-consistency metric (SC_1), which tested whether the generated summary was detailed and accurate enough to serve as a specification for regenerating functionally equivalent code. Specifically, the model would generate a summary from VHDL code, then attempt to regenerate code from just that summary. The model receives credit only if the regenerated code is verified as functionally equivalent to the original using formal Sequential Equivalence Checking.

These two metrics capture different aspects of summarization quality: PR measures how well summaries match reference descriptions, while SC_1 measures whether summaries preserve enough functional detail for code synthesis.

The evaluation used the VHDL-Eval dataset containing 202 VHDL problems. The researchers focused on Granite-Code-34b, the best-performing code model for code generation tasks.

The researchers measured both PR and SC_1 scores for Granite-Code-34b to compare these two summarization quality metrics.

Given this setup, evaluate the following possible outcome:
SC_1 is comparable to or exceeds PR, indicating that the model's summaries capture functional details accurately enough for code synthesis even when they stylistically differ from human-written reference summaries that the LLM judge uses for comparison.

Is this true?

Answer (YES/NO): NO